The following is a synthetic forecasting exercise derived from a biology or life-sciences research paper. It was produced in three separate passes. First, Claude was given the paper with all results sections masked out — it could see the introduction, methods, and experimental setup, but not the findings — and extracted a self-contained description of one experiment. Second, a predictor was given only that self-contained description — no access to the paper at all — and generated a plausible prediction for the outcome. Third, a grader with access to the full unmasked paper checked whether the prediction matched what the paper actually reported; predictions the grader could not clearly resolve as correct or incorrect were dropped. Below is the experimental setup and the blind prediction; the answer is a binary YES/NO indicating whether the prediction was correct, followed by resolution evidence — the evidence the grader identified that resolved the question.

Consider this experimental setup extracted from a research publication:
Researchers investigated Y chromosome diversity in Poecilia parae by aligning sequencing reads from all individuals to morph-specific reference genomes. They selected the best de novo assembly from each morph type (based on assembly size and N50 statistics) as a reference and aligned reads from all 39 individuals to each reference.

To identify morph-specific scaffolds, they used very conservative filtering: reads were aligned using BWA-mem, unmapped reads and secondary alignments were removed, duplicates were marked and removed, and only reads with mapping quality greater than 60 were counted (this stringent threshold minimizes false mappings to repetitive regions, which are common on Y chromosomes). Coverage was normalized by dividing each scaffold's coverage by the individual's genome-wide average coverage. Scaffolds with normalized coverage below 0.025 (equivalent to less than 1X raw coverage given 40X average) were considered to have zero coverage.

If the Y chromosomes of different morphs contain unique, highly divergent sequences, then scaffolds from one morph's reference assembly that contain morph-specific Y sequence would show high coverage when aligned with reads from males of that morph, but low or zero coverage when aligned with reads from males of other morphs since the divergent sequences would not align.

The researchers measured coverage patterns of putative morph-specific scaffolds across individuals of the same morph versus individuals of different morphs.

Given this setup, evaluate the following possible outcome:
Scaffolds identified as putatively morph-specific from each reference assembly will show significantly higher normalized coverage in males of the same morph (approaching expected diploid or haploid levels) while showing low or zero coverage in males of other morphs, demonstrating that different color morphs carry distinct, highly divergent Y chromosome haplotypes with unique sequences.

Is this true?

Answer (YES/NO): YES